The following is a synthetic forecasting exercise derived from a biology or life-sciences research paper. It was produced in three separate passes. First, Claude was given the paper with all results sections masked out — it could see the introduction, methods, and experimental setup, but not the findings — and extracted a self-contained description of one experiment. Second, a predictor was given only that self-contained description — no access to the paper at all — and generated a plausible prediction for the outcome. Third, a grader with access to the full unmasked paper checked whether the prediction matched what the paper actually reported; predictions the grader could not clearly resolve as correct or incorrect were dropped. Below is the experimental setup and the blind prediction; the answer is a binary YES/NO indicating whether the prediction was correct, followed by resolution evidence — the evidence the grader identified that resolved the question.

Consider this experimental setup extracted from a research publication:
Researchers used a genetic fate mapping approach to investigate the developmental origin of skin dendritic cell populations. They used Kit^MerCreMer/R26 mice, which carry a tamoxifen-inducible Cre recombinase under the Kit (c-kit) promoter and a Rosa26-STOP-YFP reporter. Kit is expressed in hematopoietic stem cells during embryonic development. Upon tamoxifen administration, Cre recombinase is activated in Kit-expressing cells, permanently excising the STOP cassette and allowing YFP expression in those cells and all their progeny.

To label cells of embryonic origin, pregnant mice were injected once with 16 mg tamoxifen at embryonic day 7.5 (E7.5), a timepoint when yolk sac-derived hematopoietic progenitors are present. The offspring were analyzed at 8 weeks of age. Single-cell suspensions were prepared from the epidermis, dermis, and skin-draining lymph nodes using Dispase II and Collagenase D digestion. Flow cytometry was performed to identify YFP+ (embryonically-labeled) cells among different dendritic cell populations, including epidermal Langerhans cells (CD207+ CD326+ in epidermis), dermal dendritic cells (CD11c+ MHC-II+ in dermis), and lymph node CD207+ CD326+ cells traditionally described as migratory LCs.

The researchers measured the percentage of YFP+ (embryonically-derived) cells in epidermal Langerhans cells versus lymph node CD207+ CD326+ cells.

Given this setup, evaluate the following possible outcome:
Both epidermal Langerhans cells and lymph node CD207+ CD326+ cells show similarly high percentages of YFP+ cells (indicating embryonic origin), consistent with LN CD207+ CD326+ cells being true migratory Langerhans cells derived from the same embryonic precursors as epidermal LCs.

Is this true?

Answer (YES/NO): NO